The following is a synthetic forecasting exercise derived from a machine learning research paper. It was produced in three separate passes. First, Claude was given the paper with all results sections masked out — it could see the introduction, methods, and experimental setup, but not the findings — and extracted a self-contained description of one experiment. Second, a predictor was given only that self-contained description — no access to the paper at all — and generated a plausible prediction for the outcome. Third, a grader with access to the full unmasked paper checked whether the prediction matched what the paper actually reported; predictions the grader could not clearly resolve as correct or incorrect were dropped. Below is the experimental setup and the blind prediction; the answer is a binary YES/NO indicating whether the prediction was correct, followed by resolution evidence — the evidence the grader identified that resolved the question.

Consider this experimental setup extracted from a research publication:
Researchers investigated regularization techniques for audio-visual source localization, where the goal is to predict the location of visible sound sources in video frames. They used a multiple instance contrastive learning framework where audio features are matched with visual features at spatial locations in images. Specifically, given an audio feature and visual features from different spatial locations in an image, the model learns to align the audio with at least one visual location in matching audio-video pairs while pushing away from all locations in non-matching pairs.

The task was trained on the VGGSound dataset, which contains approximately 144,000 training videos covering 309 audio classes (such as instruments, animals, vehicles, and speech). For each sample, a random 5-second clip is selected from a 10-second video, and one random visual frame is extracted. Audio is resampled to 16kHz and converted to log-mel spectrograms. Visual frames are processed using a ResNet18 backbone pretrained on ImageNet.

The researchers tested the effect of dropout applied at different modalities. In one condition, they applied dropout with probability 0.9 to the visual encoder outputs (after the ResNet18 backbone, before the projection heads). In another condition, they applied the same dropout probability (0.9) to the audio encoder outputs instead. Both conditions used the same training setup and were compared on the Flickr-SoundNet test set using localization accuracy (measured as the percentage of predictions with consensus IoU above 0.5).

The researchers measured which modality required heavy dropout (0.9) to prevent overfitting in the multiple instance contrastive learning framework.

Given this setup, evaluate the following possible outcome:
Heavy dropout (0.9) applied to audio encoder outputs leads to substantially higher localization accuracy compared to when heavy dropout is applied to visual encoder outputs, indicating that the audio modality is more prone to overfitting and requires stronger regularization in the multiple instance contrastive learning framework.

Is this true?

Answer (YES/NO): NO